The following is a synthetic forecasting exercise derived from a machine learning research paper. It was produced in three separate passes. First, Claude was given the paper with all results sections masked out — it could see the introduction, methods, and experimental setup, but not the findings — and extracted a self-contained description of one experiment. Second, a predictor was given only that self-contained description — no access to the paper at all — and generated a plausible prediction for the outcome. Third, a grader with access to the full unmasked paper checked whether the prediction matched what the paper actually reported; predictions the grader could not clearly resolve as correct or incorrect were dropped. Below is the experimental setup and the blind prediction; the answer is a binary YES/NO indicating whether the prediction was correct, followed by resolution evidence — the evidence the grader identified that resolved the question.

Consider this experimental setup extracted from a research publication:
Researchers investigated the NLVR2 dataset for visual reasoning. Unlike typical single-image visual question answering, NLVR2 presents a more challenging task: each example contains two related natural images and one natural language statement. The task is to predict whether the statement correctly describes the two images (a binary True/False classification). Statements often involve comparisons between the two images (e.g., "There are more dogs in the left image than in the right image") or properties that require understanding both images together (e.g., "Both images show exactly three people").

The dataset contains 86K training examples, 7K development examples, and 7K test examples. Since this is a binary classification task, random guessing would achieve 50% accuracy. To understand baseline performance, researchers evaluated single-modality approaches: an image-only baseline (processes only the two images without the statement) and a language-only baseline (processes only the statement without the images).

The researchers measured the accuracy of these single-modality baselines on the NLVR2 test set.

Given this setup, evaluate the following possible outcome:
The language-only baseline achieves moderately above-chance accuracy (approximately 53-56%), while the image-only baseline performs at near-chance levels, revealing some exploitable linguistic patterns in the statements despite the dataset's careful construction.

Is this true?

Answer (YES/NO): NO